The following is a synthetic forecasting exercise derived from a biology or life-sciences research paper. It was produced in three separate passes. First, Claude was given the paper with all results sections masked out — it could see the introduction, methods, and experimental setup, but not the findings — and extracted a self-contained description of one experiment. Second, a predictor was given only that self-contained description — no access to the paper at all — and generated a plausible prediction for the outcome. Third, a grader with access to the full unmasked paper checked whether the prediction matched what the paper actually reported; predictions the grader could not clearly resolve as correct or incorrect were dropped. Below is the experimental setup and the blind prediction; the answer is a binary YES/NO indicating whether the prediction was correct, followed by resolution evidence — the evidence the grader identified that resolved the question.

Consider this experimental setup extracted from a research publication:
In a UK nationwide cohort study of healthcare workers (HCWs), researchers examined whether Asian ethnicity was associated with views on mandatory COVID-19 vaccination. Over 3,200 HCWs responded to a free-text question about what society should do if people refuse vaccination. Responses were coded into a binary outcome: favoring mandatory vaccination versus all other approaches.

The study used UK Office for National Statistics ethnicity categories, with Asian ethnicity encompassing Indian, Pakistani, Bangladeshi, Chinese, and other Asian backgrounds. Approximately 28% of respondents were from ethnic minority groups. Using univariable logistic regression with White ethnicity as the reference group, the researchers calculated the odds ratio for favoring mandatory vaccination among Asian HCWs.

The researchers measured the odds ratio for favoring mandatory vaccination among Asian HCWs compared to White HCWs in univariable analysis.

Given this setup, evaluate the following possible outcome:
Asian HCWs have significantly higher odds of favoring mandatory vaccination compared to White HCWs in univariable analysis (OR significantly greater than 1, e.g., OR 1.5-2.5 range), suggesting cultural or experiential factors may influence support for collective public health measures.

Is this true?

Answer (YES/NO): NO